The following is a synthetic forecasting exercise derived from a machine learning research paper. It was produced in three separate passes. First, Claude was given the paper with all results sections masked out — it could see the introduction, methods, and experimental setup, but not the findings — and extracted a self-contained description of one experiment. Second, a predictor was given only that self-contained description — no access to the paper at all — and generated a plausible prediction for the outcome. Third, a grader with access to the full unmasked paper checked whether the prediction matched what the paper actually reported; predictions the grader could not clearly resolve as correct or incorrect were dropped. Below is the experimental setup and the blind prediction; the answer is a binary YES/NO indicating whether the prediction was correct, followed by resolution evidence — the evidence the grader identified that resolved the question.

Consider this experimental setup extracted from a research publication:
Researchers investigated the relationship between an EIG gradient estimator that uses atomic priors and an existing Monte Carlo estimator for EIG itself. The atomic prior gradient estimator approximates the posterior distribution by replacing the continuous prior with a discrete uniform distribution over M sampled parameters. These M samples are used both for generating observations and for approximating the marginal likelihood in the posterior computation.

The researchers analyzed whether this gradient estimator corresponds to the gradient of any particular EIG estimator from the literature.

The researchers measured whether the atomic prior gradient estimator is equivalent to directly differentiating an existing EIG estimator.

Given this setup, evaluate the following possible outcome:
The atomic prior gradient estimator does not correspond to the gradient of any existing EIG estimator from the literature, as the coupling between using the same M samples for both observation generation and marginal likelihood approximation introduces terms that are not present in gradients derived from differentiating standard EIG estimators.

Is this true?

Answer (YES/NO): NO